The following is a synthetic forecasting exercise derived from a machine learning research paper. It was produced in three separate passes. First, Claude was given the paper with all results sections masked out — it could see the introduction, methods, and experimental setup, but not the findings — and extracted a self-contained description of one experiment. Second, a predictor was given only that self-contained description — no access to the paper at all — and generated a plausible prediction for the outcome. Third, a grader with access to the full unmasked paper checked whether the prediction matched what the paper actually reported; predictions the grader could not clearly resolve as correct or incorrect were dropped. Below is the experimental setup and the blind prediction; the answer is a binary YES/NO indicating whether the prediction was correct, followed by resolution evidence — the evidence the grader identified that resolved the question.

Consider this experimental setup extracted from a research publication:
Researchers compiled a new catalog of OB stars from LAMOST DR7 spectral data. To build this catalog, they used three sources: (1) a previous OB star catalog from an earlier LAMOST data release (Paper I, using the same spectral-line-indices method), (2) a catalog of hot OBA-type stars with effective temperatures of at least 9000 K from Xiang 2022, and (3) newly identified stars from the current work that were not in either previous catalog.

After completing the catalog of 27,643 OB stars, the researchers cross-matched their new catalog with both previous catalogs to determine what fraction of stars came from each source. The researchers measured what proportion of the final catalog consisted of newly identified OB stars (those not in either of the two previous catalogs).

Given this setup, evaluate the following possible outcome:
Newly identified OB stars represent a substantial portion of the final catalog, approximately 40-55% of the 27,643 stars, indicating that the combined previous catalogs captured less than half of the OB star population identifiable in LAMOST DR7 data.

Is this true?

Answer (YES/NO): NO